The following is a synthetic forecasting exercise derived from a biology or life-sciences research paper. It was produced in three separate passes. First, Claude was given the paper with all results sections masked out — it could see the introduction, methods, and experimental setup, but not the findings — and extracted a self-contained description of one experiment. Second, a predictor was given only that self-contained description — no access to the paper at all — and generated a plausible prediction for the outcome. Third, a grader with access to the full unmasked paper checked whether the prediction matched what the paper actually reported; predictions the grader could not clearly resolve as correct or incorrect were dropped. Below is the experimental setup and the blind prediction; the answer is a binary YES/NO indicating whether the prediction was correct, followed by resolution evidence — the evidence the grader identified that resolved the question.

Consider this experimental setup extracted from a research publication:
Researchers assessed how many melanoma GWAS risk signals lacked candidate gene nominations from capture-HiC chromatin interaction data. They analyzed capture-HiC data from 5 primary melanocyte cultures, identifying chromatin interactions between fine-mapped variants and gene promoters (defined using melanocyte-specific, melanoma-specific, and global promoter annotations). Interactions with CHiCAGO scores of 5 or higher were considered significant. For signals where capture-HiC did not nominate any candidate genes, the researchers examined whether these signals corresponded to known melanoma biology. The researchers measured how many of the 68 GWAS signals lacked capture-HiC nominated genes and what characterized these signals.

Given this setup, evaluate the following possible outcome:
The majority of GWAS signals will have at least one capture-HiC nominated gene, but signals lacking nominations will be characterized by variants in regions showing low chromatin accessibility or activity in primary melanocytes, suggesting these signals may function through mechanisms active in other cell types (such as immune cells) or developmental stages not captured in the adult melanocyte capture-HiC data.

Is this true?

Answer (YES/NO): NO